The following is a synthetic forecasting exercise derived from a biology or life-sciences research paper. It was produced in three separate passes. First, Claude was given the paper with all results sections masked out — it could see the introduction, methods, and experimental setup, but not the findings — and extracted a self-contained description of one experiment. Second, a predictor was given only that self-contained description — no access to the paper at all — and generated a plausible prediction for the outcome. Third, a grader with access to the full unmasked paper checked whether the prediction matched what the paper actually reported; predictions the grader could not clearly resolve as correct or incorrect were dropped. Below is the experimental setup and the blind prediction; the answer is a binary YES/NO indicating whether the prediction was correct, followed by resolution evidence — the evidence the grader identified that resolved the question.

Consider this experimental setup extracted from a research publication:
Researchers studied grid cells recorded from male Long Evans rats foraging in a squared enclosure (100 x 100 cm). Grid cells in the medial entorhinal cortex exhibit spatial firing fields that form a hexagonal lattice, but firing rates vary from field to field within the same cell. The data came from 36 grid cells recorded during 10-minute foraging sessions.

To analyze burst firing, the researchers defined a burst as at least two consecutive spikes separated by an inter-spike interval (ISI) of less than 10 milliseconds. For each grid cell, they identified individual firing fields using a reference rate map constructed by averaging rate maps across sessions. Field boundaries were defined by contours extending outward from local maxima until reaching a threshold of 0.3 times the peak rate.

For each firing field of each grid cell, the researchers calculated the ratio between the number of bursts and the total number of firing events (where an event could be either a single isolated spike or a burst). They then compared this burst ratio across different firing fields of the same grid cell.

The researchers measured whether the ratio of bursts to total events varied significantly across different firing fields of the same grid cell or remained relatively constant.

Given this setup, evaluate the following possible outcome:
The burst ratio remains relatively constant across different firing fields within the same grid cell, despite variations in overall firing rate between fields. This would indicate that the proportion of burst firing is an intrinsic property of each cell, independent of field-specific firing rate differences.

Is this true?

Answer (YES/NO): YES